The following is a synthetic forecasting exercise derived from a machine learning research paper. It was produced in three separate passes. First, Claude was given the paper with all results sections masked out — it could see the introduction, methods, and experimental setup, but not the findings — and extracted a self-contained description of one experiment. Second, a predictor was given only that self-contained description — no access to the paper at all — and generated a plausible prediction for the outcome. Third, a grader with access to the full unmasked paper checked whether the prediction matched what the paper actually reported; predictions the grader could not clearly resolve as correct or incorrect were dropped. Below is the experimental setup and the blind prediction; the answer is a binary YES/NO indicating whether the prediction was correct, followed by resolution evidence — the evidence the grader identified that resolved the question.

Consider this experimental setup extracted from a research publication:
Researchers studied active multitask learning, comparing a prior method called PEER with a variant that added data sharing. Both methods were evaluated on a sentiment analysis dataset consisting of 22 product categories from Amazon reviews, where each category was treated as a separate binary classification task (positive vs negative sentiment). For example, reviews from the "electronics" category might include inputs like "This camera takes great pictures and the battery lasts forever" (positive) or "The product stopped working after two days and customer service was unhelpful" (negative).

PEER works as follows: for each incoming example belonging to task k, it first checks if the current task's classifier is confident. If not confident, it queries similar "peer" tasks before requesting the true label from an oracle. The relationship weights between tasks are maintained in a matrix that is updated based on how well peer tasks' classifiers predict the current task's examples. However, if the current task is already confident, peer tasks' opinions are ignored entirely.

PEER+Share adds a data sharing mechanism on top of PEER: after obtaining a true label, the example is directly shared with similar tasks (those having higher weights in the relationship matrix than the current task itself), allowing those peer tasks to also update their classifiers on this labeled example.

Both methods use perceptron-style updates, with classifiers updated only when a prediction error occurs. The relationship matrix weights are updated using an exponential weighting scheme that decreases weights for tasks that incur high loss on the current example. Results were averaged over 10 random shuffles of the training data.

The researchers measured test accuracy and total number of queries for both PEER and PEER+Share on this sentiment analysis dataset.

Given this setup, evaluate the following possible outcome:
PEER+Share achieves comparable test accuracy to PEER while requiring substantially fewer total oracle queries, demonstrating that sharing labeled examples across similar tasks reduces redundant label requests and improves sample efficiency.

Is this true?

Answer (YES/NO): NO